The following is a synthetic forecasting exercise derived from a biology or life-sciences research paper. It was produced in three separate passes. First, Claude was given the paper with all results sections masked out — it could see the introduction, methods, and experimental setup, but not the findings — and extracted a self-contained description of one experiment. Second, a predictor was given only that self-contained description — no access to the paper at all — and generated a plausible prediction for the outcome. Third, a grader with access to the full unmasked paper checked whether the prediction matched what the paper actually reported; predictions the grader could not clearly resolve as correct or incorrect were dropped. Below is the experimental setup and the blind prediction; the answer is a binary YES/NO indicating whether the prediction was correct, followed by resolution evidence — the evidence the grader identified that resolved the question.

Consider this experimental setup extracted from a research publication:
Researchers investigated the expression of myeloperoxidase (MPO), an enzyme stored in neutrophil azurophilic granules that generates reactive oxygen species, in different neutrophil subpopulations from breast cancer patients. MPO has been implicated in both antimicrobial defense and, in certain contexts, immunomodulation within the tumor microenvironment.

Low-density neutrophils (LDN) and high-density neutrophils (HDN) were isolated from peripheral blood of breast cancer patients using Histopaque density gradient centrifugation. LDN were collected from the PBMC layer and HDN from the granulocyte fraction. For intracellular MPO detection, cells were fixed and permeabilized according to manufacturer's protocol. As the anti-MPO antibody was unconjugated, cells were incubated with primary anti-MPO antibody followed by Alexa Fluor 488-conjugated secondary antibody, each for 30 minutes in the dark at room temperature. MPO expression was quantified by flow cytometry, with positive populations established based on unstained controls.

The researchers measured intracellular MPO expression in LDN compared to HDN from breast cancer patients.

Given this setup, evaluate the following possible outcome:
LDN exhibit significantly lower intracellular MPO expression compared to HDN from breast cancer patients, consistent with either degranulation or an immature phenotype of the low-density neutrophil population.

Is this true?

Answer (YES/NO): NO